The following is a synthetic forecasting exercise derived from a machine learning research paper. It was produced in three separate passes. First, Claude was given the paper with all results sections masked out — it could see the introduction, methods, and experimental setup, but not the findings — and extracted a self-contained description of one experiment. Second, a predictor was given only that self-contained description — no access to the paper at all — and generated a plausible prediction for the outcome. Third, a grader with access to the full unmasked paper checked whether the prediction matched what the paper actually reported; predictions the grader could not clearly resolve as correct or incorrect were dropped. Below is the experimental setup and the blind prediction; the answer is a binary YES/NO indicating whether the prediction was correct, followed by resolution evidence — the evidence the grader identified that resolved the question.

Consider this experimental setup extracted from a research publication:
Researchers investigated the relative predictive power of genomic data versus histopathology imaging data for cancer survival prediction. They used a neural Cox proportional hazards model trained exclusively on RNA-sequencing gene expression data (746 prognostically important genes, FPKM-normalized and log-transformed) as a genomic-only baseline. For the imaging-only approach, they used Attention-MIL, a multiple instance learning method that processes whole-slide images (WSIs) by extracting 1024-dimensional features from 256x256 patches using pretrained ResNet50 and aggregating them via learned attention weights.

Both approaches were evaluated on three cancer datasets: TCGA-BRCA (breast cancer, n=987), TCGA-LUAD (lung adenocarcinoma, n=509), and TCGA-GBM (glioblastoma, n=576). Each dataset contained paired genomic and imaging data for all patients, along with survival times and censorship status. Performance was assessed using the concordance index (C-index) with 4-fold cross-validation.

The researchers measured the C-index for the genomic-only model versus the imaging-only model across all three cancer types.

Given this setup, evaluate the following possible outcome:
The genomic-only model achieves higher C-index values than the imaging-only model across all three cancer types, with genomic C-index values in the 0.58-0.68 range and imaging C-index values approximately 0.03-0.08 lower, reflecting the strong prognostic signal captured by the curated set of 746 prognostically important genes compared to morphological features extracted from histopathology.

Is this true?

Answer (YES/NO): NO